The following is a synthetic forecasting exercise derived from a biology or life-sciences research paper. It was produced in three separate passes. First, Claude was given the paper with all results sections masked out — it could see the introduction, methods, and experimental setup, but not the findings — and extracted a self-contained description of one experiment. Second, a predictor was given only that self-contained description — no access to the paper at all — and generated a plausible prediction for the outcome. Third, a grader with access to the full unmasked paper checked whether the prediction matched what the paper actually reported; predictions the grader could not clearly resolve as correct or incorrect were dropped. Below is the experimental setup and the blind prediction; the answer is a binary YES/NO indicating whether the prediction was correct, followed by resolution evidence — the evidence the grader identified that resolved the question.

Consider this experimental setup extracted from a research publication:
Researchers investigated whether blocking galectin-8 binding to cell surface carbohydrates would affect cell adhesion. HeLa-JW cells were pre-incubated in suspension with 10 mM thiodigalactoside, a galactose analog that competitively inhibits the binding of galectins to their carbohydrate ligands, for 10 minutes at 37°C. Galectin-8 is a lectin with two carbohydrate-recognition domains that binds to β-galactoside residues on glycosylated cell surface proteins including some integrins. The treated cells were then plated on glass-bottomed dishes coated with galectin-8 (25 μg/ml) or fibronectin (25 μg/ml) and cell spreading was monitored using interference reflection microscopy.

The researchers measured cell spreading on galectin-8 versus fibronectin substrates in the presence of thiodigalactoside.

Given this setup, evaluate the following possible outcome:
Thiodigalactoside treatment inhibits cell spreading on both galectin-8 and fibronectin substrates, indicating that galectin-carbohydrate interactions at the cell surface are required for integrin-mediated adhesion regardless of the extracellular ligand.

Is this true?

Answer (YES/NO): NO